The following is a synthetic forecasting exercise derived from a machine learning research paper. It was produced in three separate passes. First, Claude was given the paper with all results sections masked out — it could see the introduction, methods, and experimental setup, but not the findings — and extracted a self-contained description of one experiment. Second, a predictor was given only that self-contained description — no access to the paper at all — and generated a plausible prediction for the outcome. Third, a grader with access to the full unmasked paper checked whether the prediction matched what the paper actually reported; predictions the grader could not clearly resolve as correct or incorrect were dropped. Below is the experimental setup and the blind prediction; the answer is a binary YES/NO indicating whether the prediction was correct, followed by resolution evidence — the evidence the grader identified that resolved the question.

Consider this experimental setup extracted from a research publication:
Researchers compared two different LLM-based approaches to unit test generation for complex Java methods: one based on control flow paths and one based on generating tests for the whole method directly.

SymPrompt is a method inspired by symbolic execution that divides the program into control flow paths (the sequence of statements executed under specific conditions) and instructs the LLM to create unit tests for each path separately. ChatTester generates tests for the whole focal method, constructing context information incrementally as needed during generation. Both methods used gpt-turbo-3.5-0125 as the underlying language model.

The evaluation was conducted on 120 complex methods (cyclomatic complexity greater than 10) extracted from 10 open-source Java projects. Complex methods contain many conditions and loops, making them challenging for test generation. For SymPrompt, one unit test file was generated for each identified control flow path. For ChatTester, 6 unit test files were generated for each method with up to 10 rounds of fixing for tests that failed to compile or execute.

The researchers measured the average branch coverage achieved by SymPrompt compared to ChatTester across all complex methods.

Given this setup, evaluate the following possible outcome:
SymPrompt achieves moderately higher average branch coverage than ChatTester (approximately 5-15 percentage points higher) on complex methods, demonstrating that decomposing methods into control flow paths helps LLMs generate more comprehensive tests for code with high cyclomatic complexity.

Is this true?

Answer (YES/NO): YES